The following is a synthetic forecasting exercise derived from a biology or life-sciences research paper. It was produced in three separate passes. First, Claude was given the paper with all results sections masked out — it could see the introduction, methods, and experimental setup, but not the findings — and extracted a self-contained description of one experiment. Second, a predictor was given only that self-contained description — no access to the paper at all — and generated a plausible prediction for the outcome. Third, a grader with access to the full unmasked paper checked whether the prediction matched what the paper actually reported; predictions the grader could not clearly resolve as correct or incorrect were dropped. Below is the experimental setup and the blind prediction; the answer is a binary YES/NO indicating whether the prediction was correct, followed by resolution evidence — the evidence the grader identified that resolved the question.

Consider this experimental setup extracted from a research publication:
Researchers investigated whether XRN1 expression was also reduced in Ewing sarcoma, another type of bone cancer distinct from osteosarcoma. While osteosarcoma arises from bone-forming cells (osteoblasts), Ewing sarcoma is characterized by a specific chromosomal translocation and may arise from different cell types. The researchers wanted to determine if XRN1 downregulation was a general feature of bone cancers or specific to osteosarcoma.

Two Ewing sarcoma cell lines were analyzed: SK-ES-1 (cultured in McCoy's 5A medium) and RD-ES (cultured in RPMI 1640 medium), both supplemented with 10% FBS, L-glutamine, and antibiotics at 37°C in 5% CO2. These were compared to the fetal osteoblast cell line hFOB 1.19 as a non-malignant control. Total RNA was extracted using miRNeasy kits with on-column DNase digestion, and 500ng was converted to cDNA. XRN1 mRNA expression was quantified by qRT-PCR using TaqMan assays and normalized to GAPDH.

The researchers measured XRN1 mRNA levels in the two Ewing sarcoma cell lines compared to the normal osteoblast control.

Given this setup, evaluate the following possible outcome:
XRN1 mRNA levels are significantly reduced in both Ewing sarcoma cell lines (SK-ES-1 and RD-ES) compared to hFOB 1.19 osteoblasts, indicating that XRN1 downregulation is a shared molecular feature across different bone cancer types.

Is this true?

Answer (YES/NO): YES